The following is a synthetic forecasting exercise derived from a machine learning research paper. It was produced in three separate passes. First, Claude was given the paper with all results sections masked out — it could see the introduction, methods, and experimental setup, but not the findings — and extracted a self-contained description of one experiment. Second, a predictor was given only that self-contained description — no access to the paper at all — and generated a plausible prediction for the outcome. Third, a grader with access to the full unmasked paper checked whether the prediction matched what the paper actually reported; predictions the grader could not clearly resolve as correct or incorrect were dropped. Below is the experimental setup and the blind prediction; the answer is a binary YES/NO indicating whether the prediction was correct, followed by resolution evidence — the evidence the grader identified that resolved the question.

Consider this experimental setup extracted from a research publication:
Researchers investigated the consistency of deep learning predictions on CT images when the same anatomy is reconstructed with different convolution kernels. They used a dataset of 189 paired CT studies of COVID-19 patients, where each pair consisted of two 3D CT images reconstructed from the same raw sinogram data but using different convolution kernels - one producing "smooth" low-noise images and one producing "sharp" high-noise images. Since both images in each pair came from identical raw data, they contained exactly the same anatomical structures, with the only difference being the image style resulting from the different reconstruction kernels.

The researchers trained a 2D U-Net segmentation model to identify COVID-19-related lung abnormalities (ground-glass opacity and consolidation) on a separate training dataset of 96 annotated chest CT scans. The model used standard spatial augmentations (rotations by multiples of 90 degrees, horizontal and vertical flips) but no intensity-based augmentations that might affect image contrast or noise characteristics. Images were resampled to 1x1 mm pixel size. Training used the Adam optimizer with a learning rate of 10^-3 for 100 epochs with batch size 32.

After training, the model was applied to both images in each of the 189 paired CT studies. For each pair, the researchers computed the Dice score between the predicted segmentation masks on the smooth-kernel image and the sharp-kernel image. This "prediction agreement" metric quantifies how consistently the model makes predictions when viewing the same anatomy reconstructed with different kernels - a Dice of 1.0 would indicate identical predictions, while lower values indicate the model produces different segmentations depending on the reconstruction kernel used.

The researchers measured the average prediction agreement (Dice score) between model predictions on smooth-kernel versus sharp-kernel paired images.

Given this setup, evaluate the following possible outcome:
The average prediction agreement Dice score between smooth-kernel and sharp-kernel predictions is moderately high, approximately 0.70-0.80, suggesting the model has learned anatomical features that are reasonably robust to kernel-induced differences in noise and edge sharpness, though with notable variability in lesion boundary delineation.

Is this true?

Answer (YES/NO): NO